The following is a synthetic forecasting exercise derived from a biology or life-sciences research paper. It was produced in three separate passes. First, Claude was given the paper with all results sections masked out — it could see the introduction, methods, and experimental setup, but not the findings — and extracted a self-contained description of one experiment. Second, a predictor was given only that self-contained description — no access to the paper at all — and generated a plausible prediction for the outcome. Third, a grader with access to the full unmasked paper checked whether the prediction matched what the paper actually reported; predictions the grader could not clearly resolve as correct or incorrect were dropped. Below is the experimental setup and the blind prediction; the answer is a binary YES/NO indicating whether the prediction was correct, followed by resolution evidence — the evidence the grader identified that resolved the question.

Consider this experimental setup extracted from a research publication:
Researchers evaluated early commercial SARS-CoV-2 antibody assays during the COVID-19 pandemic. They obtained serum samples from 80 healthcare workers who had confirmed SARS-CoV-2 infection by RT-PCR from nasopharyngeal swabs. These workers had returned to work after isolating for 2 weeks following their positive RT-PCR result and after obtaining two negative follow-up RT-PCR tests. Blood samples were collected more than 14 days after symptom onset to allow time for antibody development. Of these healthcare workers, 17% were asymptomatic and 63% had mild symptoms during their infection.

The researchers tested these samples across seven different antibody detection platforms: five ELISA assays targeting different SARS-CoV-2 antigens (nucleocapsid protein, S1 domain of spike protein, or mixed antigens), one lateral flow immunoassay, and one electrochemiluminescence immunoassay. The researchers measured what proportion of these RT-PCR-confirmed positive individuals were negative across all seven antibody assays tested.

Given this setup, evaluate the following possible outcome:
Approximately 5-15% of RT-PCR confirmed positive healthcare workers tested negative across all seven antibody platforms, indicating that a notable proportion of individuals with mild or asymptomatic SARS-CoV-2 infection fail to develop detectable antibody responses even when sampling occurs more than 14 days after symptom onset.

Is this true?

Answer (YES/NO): NO